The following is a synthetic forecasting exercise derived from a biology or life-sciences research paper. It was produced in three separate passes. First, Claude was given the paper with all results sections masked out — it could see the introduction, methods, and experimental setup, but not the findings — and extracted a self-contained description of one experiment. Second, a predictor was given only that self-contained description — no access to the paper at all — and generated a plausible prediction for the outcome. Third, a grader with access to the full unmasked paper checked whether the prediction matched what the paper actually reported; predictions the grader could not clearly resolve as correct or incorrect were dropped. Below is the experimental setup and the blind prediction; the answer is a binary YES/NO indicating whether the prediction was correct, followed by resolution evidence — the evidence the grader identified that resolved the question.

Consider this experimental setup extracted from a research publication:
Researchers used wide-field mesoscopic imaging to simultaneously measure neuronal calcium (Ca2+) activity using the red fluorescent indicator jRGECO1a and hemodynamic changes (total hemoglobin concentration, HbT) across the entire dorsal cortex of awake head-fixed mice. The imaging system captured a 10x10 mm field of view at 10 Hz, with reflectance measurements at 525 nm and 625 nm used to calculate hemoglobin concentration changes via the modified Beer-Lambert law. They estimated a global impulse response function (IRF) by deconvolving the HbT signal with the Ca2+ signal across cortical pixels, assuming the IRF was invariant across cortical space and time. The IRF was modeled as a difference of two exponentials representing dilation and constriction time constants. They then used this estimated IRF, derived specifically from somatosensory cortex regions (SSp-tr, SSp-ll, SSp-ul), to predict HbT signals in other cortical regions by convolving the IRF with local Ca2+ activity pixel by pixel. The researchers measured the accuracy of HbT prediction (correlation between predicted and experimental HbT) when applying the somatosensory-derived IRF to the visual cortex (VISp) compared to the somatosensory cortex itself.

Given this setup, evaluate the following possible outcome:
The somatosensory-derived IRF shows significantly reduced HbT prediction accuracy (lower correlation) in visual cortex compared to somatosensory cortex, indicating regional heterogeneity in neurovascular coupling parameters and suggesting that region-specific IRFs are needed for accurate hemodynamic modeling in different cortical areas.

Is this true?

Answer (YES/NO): YES